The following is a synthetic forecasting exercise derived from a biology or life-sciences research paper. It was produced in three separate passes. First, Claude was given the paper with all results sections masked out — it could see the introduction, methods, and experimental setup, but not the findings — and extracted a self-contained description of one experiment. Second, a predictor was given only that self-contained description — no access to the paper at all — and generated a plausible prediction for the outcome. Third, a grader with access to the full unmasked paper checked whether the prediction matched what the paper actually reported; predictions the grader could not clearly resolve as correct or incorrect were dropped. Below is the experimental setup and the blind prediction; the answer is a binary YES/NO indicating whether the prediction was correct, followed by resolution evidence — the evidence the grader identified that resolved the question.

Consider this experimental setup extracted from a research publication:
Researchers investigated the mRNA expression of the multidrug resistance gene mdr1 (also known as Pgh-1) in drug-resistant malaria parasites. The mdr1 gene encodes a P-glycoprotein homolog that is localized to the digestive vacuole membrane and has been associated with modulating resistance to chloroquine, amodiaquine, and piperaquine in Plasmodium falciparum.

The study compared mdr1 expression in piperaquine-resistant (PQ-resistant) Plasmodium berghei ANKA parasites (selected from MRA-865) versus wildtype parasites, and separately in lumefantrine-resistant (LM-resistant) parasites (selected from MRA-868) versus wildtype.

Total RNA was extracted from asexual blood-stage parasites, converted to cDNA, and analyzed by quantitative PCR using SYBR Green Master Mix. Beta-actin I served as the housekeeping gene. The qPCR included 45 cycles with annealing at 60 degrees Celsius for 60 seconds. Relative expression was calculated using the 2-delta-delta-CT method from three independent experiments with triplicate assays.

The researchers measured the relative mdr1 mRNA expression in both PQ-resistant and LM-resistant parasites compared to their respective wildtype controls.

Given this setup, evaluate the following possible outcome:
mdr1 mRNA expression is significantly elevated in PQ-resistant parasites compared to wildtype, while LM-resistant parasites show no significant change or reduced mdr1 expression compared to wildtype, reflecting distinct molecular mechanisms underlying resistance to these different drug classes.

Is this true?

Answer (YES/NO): NO